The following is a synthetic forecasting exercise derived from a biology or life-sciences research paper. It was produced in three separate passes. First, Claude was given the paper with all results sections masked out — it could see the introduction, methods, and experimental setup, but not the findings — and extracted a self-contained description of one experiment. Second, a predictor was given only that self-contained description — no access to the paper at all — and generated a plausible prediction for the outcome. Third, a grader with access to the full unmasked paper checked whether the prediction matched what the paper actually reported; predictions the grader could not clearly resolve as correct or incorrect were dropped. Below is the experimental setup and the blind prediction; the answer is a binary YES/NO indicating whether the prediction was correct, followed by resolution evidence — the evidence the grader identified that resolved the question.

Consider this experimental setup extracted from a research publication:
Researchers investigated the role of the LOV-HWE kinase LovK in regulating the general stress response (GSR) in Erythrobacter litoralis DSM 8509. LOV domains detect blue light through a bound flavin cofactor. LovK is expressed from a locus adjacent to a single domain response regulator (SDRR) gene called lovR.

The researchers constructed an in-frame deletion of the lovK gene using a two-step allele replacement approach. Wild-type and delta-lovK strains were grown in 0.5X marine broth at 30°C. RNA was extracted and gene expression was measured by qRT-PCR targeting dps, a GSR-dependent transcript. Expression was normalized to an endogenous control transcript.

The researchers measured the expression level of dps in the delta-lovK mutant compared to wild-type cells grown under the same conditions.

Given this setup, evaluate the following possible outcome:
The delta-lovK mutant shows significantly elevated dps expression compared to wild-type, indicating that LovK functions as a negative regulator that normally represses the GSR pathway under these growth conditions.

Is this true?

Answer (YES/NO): NO